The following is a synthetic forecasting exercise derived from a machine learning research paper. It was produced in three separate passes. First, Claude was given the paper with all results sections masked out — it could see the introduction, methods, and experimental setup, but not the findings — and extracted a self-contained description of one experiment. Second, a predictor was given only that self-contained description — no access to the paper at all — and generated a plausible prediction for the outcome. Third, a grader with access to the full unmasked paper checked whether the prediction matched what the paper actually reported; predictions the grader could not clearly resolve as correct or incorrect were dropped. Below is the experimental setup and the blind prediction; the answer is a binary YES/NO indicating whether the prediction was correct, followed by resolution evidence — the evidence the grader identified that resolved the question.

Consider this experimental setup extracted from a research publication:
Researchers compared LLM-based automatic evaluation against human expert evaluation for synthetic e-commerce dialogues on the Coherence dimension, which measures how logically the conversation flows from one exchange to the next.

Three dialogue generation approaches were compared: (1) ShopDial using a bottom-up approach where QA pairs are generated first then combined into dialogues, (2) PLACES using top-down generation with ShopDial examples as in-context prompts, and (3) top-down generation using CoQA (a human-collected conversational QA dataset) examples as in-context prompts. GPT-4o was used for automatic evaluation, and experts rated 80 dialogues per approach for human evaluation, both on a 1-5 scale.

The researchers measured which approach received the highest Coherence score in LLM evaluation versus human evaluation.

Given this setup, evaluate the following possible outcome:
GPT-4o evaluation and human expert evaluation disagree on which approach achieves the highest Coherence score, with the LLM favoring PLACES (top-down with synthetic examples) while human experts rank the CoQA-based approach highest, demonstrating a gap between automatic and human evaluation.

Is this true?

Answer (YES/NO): NO